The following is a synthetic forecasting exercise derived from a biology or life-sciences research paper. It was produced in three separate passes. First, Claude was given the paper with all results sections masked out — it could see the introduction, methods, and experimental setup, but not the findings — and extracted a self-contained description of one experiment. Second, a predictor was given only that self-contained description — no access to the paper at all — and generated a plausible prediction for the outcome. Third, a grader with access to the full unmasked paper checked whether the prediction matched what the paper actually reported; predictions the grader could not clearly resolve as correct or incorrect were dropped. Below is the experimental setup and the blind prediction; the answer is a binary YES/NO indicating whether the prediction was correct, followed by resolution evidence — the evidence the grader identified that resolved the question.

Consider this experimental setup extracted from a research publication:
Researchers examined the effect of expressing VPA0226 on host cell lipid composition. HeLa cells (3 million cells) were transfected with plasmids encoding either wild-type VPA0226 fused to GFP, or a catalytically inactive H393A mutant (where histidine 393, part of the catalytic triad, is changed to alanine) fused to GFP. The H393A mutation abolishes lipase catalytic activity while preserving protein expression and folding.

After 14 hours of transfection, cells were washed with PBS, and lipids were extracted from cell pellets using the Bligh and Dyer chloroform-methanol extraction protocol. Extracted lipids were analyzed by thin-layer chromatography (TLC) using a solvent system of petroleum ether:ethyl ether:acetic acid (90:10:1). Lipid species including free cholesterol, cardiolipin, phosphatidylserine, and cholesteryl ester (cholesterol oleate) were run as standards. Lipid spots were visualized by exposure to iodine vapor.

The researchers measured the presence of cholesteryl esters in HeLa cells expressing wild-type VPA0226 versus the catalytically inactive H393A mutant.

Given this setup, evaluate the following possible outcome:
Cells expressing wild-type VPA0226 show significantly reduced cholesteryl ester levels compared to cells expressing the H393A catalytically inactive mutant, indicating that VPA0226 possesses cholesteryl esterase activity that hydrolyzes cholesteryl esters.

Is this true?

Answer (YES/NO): NO